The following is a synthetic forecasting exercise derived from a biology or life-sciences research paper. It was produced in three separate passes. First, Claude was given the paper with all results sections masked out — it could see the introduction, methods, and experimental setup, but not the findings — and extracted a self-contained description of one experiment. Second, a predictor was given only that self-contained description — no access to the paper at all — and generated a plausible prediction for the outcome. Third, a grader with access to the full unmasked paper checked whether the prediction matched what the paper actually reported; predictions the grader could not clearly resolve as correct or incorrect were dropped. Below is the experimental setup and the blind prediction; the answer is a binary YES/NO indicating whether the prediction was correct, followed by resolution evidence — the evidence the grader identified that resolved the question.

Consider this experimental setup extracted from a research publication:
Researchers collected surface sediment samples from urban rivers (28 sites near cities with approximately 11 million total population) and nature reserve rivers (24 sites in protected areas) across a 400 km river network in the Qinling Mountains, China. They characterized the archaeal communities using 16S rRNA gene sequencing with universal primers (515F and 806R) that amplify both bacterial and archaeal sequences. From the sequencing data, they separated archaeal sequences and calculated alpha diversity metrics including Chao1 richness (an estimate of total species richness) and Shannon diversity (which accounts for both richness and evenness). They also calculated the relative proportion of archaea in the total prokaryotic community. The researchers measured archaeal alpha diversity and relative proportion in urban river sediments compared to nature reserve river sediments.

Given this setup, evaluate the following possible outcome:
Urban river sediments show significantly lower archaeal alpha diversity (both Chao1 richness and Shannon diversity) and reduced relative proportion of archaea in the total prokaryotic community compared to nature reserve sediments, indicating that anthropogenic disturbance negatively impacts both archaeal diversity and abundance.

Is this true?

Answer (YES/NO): NO